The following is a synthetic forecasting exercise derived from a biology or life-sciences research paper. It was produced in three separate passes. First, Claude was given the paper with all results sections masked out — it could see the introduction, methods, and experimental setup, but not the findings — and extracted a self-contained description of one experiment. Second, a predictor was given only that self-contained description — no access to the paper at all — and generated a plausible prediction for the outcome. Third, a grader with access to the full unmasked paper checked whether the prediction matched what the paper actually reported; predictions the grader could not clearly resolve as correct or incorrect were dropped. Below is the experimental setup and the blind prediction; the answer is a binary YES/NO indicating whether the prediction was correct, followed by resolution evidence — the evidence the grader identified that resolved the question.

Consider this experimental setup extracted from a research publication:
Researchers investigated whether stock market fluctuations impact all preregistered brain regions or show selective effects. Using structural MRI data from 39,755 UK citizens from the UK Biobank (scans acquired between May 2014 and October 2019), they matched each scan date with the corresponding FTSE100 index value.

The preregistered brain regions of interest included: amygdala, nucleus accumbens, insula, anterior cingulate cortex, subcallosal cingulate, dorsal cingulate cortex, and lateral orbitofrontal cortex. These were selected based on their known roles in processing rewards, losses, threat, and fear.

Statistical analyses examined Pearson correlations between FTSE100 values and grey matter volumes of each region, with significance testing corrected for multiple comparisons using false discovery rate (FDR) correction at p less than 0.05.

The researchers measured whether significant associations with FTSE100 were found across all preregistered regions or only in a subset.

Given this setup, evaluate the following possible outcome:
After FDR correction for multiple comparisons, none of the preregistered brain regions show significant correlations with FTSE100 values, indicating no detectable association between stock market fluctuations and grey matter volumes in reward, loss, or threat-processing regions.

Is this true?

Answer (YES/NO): NO